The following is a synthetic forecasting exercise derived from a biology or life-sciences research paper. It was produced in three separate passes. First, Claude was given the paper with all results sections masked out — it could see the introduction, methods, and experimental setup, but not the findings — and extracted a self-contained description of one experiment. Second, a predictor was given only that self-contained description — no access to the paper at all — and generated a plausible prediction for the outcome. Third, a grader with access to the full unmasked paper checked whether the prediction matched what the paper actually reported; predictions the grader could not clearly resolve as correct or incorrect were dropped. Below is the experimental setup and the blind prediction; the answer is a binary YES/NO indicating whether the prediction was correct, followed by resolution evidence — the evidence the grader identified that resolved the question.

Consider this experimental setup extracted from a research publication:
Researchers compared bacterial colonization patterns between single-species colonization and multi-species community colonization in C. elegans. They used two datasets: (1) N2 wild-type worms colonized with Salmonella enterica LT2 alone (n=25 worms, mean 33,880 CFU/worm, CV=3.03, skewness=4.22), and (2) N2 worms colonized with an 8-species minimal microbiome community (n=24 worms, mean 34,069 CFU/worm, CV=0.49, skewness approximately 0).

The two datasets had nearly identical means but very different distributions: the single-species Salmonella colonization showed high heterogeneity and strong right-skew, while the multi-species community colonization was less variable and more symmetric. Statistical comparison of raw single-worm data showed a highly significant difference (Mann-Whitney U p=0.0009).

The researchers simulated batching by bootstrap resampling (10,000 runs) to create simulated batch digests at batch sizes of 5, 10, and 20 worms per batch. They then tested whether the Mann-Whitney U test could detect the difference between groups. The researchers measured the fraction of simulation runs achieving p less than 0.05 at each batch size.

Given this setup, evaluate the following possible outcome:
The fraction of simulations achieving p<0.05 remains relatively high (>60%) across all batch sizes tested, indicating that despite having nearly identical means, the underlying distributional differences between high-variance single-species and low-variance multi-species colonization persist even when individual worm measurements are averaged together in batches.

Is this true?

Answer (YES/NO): NO